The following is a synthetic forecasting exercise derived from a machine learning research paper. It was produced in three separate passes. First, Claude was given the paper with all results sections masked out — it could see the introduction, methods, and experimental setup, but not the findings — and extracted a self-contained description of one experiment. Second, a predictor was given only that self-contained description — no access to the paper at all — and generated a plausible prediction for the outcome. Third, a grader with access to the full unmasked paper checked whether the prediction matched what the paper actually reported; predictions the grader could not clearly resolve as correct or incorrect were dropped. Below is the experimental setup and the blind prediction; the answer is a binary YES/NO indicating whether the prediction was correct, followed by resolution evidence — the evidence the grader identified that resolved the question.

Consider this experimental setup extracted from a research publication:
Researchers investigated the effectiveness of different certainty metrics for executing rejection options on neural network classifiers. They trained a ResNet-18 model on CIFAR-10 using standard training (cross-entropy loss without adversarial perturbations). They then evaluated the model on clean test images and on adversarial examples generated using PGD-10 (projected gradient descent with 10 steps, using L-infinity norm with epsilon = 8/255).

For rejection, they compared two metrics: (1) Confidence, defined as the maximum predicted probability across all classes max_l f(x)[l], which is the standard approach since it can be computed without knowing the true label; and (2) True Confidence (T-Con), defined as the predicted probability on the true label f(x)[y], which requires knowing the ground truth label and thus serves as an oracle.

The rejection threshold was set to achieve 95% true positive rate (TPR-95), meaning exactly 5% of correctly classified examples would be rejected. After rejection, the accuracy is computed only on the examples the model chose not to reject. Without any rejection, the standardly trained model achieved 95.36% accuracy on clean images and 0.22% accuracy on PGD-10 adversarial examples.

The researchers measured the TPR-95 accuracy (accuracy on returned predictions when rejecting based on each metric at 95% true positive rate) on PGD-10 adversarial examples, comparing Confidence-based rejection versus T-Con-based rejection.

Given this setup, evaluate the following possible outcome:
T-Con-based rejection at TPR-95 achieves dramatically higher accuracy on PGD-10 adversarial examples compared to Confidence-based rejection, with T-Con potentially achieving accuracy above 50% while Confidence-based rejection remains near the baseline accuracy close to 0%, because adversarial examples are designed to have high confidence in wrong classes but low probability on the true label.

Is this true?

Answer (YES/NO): YES